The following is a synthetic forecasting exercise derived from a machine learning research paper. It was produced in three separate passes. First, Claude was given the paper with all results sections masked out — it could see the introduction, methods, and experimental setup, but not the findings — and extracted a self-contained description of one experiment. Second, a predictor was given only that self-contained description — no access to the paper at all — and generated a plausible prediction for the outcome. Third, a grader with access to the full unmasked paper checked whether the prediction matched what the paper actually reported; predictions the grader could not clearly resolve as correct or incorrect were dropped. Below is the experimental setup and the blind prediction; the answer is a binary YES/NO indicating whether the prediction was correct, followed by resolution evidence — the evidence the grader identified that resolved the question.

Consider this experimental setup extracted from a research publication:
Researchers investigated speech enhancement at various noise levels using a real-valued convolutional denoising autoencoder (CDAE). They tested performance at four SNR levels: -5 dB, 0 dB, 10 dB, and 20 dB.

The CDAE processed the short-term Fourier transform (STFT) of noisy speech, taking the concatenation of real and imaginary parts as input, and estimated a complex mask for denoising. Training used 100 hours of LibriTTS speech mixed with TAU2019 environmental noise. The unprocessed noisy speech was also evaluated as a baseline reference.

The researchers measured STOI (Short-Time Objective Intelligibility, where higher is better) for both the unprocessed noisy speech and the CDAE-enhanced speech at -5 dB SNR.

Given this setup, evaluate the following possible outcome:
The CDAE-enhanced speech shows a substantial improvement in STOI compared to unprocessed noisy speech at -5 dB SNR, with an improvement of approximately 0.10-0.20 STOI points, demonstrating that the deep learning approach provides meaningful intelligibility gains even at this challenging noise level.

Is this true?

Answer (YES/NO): NO